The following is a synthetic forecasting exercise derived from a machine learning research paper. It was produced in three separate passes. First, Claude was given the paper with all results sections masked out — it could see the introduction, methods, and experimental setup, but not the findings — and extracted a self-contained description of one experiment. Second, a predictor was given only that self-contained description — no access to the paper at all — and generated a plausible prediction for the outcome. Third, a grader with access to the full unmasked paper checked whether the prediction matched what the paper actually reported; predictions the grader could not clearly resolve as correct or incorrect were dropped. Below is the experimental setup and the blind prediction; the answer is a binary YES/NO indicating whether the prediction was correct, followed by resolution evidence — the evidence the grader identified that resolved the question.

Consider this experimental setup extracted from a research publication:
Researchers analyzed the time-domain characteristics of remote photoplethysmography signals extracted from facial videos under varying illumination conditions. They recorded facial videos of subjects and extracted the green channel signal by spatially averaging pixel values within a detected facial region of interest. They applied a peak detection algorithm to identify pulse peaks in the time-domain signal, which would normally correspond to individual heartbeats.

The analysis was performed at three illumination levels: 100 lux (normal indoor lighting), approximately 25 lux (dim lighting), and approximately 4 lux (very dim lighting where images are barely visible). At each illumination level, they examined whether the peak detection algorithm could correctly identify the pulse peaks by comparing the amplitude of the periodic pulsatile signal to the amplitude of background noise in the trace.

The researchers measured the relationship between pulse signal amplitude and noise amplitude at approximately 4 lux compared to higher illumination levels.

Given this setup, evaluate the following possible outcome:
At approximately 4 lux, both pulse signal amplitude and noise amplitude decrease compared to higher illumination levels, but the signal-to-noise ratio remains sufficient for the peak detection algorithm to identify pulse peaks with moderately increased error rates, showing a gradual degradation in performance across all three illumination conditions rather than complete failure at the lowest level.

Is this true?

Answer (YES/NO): NO